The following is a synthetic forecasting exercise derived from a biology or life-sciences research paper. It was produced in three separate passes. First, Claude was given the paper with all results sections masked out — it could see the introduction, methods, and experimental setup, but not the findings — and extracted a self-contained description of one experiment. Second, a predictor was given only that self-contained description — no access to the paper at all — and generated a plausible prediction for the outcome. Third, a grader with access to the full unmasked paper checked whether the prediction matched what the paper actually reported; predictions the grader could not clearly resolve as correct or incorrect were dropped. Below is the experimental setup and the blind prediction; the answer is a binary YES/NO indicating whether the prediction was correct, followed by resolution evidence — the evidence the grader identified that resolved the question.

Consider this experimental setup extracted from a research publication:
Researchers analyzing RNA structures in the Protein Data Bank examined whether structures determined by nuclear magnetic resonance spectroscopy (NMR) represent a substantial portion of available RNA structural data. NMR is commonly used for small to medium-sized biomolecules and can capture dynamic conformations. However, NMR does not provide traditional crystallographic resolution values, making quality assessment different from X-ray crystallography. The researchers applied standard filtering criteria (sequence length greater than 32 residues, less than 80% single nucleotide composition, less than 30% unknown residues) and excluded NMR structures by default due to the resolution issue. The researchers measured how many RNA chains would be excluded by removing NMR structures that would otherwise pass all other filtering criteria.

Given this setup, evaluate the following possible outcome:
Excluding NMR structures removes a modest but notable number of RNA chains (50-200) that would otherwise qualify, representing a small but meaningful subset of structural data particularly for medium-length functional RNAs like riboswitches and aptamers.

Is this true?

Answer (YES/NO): YES